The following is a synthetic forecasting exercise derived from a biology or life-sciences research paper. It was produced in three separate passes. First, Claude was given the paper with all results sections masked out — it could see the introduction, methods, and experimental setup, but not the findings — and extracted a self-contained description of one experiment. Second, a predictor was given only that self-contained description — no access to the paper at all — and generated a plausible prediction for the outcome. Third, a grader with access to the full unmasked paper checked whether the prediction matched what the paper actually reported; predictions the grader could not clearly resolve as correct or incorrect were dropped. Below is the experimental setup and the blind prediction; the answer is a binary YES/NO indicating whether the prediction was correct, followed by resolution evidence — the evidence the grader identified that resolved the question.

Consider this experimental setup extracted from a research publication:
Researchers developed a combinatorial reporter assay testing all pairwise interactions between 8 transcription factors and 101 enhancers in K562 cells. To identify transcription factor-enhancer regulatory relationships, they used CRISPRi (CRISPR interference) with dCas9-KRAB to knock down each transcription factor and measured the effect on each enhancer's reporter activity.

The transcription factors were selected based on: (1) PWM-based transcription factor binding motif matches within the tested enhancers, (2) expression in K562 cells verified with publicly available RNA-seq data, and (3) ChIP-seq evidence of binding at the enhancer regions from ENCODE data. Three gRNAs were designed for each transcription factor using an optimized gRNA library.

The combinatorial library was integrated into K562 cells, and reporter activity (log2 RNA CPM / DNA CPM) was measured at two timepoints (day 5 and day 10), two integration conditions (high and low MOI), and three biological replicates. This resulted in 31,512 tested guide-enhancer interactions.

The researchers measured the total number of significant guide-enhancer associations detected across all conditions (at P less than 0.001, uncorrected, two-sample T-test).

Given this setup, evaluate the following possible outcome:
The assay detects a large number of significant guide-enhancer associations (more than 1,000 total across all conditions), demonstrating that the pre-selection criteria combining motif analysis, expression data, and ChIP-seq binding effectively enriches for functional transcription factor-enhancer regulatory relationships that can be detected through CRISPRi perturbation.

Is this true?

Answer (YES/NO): NO